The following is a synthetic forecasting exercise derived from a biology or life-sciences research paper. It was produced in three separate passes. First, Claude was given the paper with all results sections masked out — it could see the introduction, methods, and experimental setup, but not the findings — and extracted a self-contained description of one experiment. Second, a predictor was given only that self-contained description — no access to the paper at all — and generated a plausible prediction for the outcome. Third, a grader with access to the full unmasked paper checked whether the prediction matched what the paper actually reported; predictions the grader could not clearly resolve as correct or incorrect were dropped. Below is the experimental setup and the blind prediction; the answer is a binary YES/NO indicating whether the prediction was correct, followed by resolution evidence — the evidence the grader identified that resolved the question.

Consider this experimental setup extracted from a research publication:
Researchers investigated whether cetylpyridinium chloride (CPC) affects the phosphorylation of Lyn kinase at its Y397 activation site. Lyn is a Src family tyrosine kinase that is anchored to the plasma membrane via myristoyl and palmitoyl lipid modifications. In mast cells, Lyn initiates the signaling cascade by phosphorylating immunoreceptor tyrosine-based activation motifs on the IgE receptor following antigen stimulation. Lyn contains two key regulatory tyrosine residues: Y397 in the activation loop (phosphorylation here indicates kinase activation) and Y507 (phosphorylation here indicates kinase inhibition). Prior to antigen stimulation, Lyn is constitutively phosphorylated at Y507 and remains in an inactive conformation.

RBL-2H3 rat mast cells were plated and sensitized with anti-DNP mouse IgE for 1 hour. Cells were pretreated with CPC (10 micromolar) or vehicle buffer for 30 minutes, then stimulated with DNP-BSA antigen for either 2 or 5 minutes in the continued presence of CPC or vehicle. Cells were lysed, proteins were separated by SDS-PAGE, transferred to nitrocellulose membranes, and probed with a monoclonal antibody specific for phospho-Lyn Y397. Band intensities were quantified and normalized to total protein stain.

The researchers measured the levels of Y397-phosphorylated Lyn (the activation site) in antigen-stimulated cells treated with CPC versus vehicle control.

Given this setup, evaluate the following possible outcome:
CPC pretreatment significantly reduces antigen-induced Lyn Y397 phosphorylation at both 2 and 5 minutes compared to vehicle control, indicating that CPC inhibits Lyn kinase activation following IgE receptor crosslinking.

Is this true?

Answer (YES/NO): NO